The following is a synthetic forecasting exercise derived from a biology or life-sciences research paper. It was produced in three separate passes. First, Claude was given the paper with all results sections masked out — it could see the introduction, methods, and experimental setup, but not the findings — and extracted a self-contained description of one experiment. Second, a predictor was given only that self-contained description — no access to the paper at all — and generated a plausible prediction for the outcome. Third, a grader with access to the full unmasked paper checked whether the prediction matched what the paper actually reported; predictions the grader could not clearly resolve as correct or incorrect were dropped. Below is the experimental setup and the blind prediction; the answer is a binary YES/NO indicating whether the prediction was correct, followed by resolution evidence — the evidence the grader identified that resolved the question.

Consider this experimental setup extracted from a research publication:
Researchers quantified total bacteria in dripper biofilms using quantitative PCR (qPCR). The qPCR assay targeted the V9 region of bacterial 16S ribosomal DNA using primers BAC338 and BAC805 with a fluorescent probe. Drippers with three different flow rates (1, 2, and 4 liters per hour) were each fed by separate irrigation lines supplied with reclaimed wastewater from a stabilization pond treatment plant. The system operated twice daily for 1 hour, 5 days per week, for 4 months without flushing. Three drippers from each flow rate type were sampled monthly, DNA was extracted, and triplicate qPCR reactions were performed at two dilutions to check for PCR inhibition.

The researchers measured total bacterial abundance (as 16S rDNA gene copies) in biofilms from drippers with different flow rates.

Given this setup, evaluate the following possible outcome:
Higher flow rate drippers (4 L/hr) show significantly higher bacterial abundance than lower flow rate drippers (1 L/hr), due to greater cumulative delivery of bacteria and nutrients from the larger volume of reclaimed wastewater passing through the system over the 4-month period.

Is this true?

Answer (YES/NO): NO